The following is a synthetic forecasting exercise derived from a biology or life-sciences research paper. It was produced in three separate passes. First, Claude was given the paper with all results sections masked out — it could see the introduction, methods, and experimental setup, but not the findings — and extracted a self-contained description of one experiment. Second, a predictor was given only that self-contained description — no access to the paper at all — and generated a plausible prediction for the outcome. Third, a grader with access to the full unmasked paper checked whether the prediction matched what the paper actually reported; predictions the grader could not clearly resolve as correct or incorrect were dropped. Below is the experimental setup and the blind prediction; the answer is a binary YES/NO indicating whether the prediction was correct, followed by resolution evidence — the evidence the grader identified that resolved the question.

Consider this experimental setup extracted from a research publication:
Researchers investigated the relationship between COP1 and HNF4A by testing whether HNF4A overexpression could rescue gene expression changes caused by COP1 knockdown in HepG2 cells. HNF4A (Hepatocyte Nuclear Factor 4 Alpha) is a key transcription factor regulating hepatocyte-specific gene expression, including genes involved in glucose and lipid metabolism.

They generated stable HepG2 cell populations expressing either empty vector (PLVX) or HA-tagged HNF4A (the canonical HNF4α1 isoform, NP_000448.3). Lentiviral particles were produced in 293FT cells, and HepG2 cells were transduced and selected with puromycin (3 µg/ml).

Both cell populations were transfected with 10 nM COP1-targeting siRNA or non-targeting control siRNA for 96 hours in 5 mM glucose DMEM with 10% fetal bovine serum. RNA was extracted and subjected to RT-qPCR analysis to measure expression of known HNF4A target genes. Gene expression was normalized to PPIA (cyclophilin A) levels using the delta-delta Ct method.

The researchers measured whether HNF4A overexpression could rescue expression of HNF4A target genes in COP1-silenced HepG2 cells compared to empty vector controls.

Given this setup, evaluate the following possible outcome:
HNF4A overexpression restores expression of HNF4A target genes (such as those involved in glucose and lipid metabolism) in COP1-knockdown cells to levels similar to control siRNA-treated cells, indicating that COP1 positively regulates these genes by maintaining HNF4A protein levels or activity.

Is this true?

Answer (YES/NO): NO